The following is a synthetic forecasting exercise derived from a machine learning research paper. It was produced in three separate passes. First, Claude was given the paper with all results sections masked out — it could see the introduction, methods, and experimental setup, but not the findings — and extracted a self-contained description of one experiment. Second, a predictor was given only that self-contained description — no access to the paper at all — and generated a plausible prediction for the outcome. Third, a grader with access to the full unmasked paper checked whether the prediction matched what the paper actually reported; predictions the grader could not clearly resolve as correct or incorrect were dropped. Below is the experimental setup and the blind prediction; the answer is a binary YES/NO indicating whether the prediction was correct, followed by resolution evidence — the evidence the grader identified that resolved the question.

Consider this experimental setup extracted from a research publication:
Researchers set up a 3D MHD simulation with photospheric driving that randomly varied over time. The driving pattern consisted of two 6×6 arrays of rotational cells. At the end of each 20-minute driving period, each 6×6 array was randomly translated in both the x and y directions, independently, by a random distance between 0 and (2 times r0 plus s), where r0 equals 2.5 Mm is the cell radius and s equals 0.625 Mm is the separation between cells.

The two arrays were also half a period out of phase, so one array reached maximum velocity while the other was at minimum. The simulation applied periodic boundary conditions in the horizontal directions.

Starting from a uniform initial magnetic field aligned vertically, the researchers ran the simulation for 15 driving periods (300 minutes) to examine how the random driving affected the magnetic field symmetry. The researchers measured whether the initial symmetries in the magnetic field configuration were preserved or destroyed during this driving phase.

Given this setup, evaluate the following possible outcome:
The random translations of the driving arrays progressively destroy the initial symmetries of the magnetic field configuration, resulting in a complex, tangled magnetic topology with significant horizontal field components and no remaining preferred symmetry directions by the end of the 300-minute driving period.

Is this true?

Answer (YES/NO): YES